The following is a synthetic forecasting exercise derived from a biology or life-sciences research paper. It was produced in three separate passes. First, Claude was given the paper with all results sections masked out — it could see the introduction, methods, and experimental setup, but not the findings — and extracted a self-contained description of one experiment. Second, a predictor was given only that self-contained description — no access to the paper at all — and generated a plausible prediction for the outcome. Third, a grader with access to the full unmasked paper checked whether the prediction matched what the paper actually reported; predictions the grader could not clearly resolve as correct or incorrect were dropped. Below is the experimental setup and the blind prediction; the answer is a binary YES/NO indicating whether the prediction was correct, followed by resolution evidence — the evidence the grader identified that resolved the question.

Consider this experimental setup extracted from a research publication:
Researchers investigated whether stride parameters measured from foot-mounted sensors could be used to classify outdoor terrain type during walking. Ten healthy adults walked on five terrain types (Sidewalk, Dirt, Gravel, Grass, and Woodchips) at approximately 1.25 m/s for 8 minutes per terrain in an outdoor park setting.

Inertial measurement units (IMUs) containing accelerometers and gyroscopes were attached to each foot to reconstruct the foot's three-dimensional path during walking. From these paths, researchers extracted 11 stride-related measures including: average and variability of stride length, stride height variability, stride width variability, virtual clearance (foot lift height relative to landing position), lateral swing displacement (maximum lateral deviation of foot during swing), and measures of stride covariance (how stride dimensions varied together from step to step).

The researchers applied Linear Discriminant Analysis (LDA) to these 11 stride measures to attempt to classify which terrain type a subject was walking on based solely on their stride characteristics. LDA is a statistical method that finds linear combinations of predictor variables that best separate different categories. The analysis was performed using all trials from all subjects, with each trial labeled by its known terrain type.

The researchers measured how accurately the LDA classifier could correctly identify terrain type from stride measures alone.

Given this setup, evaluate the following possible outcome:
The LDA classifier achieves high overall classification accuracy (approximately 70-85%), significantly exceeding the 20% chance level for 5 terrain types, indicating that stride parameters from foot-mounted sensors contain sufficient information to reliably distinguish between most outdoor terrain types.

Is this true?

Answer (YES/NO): NO